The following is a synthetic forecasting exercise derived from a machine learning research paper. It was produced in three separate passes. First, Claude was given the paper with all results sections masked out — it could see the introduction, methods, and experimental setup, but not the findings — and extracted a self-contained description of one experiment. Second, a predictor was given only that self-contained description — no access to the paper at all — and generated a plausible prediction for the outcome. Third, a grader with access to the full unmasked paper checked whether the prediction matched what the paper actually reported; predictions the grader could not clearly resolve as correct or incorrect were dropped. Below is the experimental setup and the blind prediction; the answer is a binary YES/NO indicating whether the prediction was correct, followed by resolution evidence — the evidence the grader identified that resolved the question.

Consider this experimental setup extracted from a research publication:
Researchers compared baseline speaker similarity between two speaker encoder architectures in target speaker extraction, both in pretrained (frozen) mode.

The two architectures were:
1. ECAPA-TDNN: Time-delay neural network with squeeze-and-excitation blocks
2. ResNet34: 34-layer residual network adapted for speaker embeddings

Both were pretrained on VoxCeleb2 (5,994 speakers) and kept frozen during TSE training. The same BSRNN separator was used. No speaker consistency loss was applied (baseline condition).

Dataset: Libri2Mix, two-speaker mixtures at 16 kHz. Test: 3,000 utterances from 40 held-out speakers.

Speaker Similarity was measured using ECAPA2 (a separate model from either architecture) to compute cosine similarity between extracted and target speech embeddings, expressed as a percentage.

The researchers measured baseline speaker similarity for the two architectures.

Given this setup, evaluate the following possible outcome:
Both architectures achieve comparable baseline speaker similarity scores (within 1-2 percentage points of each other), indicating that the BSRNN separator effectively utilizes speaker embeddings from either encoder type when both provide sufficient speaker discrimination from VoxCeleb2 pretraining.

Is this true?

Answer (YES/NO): YES